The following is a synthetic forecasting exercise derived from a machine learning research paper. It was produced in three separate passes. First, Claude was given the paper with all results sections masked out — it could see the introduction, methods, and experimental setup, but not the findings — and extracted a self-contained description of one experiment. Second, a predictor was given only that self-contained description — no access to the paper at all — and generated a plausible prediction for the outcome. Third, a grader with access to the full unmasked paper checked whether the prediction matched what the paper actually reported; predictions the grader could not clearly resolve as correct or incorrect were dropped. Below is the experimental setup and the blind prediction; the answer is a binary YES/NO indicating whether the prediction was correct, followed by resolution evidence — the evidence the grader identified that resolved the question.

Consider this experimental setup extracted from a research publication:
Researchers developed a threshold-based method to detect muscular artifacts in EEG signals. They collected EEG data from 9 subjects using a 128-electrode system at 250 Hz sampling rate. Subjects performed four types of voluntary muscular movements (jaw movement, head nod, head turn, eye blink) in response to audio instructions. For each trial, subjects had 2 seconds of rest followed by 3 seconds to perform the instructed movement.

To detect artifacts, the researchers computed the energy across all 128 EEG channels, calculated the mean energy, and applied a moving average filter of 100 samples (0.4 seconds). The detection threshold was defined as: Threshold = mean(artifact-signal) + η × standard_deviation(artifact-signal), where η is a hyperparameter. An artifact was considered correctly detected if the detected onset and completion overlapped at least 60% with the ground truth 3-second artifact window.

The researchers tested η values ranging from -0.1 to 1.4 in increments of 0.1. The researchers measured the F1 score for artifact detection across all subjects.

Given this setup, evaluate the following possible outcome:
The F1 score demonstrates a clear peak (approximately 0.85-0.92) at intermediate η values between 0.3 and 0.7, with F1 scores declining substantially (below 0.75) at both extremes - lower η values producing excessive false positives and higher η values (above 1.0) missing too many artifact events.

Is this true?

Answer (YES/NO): NO